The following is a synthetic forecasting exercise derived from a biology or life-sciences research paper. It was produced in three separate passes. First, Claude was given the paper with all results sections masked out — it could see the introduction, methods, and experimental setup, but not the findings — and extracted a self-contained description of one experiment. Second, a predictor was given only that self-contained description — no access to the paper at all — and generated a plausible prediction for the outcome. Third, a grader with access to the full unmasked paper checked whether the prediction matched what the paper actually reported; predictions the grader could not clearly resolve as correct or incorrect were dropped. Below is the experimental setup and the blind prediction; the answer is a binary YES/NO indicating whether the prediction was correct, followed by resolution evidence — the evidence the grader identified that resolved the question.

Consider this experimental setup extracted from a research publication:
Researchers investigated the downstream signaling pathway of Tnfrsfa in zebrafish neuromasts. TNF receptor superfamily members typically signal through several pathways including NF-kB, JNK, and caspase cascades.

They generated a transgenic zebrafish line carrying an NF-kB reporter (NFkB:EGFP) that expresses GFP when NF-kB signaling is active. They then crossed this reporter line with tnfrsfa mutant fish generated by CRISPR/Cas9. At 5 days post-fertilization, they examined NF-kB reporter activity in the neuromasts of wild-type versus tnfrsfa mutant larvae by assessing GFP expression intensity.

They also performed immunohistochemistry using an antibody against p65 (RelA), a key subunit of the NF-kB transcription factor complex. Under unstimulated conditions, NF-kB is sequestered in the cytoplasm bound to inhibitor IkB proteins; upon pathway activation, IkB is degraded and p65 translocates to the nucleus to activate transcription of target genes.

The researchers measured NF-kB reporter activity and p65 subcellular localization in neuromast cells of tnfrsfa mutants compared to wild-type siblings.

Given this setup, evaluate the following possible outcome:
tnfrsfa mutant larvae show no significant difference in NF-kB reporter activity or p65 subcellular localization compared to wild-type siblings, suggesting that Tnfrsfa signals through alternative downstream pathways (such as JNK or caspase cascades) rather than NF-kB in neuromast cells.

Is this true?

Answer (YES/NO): NO